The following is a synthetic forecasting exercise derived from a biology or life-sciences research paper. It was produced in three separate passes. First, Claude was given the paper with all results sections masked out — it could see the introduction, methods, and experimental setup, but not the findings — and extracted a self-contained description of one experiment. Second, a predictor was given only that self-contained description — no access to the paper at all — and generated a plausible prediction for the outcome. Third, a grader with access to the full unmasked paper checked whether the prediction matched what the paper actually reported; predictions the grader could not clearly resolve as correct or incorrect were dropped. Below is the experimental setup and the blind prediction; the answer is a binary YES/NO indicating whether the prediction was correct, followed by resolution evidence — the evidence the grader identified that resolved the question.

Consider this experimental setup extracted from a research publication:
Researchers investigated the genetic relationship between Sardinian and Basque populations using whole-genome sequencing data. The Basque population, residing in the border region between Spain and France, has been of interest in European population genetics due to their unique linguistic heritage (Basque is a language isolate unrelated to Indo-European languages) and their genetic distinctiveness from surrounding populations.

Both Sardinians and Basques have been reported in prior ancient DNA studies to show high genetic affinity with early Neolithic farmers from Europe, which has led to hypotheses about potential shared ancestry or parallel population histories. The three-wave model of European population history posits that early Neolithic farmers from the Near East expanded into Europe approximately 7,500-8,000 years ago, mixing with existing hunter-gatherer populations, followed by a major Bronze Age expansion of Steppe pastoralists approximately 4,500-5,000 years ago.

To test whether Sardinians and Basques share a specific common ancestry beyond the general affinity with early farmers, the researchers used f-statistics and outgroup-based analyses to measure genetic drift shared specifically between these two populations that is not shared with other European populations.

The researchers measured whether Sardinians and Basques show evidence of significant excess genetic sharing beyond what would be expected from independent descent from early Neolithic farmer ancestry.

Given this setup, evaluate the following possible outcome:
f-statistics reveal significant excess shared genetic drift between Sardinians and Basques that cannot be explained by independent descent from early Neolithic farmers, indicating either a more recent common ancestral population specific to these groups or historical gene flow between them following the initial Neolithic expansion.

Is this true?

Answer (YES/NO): NO